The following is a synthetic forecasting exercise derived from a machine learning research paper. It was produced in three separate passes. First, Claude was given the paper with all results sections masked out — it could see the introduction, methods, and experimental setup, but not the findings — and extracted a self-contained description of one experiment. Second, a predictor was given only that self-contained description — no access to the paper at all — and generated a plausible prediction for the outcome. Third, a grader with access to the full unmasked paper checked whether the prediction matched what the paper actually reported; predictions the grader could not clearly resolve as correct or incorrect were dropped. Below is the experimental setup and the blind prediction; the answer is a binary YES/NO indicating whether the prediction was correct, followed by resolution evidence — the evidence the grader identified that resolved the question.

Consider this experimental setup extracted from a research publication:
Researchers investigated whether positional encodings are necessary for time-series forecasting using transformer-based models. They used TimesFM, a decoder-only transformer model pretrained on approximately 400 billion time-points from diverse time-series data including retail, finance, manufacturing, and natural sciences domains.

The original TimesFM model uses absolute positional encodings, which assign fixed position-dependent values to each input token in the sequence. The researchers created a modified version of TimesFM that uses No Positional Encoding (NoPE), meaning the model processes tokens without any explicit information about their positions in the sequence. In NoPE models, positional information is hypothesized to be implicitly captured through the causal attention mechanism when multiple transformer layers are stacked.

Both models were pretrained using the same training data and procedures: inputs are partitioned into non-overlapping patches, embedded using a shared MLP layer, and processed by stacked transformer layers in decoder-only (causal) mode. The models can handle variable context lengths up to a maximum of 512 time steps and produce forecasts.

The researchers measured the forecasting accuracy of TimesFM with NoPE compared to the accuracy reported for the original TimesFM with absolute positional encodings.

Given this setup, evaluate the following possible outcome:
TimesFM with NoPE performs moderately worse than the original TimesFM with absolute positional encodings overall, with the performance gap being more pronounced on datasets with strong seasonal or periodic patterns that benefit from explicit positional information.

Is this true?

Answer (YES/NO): NO